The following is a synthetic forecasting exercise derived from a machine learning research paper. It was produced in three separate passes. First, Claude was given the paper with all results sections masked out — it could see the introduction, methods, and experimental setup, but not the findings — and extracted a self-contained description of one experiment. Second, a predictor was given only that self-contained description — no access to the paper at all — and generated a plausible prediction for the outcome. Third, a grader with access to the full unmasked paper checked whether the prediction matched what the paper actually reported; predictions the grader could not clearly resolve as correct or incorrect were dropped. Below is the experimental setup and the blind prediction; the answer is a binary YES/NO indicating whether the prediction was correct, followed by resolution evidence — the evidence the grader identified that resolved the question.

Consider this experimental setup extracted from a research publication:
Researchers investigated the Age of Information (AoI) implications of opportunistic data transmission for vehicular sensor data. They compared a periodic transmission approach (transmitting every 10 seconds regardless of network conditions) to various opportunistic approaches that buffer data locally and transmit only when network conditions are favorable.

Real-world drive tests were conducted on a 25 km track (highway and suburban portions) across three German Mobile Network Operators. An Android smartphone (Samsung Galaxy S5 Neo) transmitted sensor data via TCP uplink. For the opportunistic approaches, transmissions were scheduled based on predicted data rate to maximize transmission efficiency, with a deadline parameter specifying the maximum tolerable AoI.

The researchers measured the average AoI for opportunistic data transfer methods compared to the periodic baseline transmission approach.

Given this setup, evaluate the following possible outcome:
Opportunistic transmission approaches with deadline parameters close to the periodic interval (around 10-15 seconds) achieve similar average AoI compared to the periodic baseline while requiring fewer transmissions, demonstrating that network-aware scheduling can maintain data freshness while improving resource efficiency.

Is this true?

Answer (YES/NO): NO